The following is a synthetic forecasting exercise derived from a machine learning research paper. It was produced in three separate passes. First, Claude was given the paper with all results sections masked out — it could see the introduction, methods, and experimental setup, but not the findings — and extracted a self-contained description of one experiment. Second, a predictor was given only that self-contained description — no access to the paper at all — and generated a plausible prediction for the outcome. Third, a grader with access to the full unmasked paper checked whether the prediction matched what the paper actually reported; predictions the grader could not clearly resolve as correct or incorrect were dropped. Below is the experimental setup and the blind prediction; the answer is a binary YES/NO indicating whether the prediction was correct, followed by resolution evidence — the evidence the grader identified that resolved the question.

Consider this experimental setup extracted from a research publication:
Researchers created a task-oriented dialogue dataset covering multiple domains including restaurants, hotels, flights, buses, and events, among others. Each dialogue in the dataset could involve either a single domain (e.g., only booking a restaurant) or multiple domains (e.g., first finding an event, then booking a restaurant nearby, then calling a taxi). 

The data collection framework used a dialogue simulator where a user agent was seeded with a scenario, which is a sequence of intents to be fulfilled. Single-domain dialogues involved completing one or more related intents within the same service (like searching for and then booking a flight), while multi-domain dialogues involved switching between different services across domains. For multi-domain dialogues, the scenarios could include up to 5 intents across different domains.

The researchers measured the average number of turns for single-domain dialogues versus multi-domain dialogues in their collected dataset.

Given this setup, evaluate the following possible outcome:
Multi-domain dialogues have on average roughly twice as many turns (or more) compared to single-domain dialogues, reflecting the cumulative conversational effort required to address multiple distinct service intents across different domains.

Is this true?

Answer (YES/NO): NO